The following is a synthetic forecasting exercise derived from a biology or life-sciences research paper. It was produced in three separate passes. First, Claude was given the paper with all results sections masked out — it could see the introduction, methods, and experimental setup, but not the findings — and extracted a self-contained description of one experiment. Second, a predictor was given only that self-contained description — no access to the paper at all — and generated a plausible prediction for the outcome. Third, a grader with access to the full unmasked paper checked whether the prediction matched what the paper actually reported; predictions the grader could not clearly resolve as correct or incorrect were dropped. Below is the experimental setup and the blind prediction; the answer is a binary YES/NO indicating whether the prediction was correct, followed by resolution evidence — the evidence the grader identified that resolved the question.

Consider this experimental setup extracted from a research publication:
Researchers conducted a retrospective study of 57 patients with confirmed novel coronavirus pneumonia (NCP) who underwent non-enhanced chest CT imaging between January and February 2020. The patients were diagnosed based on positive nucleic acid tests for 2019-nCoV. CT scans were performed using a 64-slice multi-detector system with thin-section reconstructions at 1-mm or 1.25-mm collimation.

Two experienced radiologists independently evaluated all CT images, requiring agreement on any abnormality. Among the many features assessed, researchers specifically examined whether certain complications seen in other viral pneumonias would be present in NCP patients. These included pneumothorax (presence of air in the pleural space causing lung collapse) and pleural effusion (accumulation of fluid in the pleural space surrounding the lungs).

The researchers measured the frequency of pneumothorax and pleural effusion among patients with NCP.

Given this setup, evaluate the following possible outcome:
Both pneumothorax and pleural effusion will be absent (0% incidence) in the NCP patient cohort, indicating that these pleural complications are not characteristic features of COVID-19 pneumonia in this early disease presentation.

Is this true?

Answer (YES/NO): YES